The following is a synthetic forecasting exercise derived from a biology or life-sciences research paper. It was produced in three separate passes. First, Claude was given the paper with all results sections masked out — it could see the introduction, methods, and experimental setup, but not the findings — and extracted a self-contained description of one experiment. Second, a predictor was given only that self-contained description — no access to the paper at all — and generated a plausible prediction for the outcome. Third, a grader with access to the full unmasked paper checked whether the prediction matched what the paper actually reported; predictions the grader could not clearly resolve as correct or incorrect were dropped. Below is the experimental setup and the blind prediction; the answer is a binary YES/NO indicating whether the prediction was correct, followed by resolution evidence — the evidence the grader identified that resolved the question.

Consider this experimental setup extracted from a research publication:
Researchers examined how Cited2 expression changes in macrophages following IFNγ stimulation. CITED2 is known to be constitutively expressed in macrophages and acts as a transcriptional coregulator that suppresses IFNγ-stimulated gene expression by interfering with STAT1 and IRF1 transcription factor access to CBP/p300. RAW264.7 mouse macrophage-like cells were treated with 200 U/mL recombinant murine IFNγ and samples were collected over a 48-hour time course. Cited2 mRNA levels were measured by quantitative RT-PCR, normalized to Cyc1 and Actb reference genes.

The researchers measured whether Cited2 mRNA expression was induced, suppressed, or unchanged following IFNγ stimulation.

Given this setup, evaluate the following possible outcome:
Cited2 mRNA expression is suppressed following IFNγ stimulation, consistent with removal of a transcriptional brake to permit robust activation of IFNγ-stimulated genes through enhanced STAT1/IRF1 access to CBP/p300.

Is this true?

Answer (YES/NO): NO